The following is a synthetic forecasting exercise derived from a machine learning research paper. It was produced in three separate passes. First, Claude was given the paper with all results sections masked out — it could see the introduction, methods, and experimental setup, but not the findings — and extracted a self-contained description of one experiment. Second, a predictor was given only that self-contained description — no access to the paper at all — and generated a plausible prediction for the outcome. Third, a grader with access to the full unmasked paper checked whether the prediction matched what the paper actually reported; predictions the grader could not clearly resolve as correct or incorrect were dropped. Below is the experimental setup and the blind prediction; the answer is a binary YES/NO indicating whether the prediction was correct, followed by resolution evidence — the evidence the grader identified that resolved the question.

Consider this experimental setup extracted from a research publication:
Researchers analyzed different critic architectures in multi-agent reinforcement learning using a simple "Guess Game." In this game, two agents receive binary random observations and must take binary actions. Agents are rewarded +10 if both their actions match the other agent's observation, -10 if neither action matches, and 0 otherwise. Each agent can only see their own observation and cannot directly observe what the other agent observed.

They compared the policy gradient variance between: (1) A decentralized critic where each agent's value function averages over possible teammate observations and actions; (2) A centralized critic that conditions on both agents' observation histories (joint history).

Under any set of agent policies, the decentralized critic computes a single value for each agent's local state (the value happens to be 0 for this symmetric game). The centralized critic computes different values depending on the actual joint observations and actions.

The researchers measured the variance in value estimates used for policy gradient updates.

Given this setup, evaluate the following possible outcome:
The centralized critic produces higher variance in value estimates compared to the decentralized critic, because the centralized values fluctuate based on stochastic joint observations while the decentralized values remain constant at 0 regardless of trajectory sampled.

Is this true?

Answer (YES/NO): YES